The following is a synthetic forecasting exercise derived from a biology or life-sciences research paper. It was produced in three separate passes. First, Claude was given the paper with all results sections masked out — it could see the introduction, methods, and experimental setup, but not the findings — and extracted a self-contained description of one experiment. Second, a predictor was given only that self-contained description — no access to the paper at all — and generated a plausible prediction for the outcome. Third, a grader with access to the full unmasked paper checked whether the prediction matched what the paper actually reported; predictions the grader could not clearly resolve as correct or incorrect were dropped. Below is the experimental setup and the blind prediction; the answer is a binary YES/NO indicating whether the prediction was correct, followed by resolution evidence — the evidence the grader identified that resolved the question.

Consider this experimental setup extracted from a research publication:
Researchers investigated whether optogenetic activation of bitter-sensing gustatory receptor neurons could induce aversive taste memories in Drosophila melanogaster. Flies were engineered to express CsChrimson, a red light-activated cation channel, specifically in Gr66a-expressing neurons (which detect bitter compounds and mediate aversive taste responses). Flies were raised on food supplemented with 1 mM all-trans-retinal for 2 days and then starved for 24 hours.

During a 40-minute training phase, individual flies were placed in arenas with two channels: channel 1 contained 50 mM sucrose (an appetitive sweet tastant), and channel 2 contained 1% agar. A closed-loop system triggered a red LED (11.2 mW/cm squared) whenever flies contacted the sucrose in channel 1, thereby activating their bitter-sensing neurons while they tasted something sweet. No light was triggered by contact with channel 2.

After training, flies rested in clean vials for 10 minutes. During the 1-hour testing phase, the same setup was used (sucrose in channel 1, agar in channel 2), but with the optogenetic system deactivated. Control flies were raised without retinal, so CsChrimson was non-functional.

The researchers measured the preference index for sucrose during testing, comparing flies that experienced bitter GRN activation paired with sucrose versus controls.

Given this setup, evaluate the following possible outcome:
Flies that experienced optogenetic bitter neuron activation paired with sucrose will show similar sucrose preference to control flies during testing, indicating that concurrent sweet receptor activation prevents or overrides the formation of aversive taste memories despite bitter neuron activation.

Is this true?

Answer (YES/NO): NO